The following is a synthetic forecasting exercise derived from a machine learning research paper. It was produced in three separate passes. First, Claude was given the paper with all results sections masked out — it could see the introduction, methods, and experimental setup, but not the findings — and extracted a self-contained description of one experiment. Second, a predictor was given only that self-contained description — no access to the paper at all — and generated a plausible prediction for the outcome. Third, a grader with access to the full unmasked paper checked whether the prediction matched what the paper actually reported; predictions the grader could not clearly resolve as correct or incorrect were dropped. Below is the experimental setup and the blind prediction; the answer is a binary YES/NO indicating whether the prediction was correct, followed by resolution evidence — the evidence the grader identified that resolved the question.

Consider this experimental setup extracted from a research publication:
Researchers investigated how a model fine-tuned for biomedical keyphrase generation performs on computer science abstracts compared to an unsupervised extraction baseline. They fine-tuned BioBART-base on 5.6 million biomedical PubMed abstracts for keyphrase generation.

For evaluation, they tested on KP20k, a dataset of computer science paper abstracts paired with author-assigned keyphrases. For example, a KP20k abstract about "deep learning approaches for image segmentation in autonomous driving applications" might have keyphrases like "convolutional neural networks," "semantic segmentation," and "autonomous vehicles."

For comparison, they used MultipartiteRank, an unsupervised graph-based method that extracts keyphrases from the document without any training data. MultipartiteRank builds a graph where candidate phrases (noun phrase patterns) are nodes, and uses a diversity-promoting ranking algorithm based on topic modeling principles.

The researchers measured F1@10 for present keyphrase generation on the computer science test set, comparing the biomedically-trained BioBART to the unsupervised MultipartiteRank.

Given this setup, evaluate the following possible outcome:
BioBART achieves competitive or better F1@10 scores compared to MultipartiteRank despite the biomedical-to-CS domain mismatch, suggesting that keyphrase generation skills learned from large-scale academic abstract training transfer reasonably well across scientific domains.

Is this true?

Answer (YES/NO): YES